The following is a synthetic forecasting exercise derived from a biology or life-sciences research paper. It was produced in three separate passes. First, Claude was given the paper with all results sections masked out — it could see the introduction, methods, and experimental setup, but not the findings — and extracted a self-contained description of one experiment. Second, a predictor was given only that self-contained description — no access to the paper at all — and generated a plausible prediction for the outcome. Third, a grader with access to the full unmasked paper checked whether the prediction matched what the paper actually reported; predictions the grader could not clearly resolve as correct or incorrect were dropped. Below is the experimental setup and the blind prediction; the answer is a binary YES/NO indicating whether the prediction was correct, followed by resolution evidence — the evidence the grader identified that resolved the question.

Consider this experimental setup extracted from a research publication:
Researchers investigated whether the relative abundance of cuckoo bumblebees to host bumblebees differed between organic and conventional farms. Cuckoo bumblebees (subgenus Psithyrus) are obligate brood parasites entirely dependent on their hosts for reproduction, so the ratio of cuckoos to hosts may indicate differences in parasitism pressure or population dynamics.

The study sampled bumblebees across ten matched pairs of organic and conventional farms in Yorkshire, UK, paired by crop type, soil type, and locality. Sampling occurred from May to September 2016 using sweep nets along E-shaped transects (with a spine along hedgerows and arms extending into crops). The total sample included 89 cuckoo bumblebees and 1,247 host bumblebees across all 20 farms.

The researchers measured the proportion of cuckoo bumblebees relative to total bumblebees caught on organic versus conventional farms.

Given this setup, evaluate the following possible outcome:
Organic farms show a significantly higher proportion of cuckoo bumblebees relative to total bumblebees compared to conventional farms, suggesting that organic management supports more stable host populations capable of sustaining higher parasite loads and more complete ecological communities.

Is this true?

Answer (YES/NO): NO